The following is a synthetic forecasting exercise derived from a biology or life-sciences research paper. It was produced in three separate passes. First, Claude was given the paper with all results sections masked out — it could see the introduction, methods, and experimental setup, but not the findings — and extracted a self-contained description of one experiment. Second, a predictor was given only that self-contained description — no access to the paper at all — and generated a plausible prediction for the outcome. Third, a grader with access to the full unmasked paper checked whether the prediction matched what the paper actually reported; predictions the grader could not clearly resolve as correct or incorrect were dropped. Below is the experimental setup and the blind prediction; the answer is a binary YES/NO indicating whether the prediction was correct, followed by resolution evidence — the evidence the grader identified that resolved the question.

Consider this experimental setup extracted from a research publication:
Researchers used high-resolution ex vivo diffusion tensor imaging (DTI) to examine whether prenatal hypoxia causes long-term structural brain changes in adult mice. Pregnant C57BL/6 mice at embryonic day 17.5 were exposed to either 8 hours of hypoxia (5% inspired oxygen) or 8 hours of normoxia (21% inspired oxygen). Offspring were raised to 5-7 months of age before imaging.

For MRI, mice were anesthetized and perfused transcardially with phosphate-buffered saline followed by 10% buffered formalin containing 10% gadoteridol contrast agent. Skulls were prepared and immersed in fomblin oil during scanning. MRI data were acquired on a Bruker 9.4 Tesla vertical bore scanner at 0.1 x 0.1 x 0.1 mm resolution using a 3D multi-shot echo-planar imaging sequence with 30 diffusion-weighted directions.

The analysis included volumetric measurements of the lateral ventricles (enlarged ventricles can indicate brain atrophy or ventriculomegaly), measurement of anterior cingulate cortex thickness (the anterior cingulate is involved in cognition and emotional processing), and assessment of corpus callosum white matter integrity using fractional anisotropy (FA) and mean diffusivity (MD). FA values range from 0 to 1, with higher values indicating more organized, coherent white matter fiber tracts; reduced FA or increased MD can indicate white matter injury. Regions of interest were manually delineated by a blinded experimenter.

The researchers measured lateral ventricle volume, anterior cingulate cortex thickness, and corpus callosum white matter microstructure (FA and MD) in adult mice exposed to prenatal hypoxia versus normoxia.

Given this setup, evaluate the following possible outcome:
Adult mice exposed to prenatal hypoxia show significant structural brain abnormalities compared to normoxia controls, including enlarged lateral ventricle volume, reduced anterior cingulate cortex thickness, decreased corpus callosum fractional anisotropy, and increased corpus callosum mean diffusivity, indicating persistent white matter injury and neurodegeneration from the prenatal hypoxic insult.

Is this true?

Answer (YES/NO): NO